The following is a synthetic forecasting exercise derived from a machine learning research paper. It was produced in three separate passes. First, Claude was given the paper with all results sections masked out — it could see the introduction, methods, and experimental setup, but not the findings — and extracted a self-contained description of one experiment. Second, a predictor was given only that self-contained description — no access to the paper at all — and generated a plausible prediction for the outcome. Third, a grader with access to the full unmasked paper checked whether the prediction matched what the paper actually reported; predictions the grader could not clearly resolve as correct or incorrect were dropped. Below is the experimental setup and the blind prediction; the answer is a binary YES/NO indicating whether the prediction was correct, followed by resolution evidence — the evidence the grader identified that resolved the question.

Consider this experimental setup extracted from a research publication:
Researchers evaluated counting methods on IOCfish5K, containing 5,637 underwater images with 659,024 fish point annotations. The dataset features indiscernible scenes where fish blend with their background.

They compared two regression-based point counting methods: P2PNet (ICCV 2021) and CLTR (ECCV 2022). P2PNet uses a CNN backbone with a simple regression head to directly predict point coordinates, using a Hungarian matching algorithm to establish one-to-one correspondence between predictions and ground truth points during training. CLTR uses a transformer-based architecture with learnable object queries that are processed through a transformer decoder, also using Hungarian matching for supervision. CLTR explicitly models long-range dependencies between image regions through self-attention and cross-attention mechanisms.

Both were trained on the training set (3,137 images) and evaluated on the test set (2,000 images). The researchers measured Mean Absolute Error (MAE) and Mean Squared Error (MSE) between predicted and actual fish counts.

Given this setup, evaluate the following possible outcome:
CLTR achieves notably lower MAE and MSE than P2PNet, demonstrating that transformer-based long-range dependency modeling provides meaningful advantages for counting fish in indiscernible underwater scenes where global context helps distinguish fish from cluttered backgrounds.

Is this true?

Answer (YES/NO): YES